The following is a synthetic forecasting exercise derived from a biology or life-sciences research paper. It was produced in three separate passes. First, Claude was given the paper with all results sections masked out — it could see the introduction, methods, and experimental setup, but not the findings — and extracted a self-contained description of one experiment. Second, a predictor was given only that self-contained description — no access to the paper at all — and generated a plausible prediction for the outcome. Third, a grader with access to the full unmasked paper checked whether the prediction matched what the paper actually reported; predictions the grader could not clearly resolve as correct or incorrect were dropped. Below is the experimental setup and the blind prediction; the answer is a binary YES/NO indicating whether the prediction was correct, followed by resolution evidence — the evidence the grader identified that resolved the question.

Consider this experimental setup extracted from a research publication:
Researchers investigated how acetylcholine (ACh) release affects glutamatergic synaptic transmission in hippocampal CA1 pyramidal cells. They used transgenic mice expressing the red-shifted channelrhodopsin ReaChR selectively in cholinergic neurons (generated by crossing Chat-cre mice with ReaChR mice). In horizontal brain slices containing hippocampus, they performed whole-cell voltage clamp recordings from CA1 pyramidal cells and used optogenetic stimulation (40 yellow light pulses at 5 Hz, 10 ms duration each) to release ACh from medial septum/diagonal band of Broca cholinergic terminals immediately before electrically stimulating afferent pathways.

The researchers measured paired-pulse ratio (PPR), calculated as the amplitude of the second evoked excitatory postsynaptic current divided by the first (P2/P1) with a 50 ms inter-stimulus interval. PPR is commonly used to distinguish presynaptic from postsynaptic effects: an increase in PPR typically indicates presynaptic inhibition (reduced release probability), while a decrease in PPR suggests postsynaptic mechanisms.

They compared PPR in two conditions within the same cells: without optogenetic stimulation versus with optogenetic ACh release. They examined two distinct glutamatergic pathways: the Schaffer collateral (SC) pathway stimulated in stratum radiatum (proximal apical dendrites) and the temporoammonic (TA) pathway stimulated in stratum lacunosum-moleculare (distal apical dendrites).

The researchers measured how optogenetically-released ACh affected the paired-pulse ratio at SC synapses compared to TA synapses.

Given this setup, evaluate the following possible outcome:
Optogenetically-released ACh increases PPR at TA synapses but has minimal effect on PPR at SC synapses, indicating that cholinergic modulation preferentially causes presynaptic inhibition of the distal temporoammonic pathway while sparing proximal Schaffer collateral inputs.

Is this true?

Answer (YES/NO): NO